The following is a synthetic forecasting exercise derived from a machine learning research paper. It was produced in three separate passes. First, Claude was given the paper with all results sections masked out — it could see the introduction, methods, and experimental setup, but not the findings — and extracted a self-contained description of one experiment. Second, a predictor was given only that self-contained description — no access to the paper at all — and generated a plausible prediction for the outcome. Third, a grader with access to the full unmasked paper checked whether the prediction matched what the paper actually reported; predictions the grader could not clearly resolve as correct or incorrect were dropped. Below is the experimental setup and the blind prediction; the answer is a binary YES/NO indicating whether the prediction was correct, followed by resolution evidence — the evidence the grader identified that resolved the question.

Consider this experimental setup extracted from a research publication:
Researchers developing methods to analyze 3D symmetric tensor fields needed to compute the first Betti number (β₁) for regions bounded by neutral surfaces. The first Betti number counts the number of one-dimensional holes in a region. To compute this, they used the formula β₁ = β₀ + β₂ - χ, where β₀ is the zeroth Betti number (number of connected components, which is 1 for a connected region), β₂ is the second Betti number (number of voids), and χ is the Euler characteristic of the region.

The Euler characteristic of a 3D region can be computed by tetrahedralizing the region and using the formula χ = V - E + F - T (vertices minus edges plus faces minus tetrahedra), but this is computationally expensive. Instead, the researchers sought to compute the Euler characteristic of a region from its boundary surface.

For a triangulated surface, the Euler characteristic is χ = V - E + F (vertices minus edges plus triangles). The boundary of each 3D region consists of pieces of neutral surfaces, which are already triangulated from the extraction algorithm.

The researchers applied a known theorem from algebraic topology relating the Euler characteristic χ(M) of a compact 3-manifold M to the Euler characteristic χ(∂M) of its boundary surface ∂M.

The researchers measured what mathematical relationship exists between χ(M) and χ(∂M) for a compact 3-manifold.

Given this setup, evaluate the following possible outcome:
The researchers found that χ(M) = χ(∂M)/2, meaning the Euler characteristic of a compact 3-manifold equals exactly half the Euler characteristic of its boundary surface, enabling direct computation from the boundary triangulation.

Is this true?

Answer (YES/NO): YES